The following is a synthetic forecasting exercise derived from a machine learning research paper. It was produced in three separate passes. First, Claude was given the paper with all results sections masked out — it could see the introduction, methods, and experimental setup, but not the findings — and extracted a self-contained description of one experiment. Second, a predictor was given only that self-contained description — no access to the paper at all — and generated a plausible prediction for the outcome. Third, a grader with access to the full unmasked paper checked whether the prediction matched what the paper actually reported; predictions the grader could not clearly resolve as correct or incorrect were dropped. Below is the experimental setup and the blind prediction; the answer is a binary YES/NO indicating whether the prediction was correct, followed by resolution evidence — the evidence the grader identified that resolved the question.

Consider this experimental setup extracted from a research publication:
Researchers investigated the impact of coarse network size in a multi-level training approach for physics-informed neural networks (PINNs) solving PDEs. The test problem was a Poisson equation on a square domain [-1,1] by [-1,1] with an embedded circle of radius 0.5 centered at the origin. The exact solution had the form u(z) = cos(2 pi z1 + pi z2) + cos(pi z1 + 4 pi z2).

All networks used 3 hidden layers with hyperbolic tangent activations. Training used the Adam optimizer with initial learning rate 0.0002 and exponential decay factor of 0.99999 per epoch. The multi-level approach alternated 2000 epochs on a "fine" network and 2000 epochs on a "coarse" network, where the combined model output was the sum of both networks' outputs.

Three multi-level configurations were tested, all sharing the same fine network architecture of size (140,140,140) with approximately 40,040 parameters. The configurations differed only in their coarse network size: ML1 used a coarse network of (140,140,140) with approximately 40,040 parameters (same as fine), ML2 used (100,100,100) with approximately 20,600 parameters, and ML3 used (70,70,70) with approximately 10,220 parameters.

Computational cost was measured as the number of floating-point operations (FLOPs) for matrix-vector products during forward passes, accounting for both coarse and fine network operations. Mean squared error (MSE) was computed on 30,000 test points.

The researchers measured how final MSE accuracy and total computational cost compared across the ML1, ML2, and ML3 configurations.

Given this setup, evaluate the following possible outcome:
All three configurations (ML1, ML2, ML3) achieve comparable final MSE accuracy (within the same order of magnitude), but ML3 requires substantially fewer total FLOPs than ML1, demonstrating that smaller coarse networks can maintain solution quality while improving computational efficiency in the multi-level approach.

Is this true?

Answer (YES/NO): NO